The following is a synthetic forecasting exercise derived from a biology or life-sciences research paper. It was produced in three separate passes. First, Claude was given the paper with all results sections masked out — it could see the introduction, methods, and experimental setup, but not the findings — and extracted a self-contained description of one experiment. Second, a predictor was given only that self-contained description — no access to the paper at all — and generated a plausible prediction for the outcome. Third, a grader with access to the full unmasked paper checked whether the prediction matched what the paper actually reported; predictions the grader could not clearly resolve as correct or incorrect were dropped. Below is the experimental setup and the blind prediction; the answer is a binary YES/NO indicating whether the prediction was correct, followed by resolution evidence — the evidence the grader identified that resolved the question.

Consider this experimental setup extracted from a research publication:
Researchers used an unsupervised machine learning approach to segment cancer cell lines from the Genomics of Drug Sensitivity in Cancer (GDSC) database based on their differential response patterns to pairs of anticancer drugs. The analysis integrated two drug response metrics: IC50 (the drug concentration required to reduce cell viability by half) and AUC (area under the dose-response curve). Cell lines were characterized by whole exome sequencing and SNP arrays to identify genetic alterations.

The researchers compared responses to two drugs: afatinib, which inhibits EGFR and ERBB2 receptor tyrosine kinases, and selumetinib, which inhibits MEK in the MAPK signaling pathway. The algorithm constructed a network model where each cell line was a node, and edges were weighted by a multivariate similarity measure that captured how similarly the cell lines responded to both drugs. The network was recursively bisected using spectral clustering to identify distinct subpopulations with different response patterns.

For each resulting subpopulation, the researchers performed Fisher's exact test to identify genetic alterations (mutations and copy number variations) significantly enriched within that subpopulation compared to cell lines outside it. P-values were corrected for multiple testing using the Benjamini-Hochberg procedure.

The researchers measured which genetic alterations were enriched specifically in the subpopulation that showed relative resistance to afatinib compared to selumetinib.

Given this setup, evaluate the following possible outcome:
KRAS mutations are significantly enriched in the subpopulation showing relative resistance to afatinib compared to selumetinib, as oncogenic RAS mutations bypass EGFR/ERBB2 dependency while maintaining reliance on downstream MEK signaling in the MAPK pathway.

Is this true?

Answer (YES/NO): YES